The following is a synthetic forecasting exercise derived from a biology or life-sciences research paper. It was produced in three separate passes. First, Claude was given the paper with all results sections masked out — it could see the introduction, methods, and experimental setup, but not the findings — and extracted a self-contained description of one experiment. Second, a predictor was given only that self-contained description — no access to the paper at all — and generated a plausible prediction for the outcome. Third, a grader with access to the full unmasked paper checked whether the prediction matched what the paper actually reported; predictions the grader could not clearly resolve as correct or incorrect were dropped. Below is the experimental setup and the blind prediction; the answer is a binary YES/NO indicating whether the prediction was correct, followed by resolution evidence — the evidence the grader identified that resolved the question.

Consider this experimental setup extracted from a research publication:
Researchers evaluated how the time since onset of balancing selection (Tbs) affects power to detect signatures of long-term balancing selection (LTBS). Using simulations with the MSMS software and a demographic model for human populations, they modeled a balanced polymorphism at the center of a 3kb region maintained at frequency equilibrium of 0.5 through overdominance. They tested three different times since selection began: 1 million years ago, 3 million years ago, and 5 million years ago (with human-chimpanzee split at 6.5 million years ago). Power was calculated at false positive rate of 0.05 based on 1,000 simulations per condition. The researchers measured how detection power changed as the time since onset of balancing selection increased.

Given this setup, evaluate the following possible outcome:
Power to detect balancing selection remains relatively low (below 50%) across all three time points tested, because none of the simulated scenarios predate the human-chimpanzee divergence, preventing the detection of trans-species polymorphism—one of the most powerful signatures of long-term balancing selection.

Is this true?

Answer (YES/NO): NO